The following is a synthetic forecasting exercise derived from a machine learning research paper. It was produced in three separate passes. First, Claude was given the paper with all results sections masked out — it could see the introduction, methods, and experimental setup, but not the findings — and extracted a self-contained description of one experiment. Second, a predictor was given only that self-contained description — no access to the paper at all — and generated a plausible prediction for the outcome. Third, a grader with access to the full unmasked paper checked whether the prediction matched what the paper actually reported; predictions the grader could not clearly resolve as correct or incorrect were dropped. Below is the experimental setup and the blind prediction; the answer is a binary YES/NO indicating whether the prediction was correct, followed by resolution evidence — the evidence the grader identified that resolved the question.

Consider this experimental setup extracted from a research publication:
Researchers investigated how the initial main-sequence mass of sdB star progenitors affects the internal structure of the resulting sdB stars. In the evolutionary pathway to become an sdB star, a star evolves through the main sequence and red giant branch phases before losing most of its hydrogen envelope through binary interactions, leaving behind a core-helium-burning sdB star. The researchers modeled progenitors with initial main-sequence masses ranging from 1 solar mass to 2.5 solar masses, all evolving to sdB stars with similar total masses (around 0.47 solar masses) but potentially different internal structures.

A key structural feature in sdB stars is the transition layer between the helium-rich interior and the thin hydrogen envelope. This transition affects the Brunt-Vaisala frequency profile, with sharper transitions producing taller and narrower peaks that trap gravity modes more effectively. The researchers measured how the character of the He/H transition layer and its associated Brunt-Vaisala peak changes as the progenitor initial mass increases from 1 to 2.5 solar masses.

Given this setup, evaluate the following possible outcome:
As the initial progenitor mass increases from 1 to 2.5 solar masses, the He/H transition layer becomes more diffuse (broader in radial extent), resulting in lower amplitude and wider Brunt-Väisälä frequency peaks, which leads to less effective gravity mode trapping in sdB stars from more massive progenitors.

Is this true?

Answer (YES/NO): YES